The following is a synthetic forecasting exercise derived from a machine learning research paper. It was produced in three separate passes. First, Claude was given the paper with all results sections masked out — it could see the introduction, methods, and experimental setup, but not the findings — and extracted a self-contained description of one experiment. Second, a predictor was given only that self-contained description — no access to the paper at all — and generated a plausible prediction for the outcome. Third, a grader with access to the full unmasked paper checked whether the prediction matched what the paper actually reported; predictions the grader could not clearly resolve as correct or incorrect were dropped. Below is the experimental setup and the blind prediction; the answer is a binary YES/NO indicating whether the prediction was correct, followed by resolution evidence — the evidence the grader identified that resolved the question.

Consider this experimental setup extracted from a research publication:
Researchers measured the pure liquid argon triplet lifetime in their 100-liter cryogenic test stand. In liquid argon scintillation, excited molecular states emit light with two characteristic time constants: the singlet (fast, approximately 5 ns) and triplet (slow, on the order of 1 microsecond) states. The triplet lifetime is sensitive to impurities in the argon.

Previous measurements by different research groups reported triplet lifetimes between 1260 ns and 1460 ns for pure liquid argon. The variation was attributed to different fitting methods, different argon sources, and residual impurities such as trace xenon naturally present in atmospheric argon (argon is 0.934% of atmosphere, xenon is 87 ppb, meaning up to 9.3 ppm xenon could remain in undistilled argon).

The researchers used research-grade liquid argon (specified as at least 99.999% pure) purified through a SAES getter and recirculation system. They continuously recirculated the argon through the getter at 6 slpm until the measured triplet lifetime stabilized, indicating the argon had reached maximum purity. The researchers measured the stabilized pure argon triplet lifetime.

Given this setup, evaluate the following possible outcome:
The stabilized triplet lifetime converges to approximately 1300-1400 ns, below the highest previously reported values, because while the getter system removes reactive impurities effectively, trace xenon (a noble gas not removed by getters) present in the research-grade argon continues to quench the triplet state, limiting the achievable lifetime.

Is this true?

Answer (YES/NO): NO